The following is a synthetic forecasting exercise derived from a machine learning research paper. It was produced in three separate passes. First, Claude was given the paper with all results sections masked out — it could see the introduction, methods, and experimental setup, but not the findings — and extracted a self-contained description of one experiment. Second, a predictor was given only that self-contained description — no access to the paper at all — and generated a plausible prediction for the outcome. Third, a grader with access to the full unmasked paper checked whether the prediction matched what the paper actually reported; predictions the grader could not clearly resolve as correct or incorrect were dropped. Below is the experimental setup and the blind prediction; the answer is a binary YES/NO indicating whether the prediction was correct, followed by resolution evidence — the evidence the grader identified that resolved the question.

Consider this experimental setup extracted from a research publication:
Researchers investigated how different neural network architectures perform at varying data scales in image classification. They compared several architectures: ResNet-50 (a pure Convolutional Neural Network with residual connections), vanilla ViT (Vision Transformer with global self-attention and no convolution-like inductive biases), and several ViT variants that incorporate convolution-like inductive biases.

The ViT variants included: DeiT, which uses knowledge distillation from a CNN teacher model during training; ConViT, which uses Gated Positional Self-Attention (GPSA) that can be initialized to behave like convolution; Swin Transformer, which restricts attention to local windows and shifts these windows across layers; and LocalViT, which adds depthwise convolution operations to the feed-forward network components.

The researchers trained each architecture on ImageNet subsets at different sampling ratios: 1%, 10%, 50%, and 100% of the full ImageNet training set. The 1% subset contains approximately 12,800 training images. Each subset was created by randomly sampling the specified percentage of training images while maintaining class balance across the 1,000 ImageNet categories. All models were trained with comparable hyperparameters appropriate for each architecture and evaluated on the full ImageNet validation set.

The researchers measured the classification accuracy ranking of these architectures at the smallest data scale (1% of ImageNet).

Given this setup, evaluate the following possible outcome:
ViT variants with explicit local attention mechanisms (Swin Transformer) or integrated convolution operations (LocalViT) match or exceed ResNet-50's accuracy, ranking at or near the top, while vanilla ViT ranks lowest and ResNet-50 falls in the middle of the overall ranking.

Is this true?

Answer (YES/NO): NO